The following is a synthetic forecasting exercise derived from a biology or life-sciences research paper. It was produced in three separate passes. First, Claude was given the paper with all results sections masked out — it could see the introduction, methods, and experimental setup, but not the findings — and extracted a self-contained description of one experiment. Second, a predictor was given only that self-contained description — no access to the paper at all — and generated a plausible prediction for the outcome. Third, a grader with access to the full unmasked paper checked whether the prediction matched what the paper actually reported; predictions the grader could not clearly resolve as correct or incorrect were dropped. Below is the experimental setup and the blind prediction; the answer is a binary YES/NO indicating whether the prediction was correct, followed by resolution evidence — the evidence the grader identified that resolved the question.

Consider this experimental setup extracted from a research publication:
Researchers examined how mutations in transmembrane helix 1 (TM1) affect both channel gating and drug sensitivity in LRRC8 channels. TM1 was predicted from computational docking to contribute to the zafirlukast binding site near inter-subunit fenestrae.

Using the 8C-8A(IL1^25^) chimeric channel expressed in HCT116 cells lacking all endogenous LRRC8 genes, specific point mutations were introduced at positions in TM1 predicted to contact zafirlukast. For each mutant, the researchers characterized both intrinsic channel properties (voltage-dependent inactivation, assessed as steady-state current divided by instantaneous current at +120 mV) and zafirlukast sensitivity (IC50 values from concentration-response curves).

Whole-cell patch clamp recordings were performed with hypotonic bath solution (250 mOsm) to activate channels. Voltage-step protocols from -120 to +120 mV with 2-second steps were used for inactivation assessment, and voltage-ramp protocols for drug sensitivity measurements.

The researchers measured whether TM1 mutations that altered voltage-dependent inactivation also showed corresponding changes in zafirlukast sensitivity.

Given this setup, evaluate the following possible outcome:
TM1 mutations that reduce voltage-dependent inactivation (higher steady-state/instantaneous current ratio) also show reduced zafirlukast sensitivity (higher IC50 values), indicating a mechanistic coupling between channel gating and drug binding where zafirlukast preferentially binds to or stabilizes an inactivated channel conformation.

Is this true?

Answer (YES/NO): YES